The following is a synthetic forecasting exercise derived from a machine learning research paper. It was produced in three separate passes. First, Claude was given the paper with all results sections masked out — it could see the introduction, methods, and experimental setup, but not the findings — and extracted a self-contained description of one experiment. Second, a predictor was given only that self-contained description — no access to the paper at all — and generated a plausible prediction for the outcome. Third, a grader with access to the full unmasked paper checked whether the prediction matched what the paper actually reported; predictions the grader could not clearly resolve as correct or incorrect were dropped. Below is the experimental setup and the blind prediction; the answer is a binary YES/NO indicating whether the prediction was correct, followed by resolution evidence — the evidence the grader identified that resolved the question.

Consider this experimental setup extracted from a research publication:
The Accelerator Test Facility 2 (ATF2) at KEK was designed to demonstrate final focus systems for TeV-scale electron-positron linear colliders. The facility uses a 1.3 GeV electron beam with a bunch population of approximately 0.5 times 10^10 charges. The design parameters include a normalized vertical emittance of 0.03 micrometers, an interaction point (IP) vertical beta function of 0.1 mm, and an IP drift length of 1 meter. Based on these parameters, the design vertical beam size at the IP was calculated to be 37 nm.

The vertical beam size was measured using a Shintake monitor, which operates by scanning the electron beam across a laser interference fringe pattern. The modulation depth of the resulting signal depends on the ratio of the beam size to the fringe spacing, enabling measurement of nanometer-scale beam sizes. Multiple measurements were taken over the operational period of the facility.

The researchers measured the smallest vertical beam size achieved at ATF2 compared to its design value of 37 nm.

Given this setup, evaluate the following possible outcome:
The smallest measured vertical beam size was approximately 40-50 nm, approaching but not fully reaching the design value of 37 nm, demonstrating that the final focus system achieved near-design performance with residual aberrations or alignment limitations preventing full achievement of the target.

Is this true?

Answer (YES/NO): YES